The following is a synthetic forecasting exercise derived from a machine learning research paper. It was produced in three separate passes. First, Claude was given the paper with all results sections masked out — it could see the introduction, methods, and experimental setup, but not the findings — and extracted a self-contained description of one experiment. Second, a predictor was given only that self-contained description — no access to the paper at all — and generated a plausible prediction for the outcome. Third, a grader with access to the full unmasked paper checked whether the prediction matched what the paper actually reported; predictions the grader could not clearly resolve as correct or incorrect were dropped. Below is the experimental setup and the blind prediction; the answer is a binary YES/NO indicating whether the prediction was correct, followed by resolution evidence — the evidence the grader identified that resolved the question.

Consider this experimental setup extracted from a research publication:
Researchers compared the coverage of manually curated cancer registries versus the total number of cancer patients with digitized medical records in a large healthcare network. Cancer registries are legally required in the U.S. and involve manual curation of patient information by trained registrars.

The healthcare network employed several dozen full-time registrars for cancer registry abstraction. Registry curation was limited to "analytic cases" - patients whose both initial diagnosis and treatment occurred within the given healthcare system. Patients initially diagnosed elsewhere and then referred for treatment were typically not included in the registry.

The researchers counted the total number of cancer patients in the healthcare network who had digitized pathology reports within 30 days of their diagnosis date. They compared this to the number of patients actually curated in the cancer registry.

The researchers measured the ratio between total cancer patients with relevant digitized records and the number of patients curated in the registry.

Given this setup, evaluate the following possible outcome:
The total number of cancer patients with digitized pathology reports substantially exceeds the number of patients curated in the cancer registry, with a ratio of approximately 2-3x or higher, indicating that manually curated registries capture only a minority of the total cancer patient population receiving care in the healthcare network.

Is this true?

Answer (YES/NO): YES